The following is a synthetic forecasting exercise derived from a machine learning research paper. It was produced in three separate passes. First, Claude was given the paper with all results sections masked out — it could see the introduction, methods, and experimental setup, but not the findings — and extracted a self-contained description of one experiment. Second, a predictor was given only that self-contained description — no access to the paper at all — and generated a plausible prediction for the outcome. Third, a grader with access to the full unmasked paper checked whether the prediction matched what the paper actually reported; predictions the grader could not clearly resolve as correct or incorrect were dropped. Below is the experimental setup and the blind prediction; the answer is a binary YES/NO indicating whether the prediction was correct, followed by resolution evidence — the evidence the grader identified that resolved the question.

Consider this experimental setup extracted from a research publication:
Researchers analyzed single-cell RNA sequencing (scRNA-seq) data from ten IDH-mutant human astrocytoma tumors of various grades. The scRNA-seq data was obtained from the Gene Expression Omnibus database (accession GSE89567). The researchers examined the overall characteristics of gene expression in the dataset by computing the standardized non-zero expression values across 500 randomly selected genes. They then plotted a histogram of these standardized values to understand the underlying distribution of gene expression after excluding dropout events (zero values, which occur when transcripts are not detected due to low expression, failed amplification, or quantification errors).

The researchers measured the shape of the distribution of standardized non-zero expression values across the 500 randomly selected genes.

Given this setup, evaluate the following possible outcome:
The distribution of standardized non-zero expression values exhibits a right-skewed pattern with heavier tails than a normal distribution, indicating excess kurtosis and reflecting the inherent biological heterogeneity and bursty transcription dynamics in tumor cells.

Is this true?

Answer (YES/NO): NO